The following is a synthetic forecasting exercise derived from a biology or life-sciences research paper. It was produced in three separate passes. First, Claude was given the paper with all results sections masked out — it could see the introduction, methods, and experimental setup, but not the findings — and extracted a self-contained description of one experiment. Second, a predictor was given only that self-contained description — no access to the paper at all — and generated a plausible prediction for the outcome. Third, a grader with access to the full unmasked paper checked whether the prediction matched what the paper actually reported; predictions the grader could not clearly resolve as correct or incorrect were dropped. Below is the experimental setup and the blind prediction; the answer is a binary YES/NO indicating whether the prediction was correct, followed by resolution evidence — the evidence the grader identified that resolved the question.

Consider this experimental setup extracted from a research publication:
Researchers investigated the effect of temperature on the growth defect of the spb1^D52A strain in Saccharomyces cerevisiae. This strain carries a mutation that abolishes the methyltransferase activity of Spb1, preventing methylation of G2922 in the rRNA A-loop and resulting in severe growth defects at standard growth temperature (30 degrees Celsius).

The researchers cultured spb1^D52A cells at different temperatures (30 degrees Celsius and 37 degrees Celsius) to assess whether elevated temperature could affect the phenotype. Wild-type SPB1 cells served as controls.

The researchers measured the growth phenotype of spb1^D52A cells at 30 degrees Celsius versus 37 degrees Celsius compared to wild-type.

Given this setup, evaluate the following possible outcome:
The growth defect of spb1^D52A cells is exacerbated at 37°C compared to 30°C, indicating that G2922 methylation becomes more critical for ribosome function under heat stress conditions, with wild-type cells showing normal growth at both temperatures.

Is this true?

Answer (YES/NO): NO